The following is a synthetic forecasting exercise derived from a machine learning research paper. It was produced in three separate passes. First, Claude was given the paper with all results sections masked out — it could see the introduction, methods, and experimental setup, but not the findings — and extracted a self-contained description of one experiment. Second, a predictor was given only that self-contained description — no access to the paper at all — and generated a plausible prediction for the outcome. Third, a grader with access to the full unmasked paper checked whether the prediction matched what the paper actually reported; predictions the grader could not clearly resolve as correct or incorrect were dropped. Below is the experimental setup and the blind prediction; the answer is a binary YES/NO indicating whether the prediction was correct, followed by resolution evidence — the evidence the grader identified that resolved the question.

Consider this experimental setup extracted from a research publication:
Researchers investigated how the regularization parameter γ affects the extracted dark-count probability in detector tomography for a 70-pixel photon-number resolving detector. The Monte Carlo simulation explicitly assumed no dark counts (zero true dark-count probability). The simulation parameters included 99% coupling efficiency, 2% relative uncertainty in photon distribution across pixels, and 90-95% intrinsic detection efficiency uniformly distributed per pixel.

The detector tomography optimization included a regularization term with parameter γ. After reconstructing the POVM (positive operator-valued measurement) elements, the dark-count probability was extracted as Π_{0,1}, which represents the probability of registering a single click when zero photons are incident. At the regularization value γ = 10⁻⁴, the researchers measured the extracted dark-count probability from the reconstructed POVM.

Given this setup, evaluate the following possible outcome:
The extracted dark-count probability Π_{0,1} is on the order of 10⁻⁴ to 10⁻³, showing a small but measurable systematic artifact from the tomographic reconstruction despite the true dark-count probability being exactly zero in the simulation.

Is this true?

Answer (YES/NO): NO